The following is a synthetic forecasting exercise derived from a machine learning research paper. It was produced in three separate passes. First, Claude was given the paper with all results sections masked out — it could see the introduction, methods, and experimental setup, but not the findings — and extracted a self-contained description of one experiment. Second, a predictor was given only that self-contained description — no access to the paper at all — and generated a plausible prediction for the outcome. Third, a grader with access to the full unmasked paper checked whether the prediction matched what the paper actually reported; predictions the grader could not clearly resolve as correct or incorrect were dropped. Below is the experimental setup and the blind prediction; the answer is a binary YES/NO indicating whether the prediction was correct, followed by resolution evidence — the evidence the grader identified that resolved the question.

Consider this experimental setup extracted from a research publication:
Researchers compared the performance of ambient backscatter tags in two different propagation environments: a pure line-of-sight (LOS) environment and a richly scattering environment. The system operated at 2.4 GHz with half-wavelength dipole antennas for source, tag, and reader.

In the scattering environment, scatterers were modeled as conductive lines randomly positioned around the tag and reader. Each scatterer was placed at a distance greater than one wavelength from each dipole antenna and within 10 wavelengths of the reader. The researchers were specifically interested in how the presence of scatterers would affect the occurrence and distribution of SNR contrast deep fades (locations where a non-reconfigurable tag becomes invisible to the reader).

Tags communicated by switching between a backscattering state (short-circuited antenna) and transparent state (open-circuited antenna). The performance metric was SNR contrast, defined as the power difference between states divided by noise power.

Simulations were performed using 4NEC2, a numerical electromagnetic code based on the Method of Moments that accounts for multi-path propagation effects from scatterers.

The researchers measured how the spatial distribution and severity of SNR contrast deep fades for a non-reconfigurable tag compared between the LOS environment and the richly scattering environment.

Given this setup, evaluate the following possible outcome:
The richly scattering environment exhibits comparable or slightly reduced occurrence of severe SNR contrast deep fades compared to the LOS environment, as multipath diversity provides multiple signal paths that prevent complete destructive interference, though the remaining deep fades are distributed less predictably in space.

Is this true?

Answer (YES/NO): NO